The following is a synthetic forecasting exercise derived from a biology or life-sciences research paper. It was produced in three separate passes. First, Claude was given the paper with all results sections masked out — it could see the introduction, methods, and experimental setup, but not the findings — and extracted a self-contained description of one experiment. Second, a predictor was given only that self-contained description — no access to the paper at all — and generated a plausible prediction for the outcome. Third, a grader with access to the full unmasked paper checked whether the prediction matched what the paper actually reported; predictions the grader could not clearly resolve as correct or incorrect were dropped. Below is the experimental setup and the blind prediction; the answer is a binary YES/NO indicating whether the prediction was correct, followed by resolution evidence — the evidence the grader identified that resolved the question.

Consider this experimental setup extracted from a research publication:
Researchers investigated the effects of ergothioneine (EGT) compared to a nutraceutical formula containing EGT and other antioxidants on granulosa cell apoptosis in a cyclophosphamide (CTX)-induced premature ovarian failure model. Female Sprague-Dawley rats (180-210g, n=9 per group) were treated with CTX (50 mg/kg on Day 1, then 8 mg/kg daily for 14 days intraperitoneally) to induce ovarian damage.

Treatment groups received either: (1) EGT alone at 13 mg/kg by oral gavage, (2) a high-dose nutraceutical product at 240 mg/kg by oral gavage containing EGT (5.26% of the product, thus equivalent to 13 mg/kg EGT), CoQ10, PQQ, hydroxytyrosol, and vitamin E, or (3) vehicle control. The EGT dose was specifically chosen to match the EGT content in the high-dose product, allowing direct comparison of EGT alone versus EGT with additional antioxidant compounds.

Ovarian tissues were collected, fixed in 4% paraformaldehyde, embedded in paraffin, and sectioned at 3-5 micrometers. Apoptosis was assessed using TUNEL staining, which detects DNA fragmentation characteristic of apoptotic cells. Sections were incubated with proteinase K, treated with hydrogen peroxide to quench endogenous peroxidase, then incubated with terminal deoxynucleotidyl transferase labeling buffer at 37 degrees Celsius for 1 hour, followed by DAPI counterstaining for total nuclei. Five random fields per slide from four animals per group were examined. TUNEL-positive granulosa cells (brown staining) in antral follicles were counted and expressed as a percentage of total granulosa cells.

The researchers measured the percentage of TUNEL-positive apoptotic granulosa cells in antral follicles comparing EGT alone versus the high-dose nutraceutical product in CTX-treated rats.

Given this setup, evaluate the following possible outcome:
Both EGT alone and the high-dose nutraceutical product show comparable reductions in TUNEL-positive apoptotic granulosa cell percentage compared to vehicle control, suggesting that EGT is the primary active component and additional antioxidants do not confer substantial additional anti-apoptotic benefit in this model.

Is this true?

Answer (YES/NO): NO